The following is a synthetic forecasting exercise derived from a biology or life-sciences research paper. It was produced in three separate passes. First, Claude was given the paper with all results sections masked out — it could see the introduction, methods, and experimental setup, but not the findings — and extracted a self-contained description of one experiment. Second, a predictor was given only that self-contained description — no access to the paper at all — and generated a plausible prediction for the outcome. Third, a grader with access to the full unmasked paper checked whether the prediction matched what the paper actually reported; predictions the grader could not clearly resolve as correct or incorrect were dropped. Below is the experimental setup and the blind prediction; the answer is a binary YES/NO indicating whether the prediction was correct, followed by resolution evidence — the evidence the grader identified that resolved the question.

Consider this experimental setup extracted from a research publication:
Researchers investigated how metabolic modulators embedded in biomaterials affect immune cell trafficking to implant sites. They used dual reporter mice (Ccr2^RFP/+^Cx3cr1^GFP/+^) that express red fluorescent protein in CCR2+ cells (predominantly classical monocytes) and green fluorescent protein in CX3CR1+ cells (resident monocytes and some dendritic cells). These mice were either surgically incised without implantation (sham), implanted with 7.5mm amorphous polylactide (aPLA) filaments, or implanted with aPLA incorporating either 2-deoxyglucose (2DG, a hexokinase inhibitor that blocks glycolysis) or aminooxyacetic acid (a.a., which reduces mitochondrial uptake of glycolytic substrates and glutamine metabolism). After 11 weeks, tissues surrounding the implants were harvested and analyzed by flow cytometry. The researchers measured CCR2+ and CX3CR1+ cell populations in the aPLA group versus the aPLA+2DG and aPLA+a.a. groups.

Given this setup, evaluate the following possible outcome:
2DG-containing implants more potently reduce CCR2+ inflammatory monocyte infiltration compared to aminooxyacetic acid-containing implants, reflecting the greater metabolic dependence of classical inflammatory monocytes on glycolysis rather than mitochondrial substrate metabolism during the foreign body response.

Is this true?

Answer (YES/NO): YES